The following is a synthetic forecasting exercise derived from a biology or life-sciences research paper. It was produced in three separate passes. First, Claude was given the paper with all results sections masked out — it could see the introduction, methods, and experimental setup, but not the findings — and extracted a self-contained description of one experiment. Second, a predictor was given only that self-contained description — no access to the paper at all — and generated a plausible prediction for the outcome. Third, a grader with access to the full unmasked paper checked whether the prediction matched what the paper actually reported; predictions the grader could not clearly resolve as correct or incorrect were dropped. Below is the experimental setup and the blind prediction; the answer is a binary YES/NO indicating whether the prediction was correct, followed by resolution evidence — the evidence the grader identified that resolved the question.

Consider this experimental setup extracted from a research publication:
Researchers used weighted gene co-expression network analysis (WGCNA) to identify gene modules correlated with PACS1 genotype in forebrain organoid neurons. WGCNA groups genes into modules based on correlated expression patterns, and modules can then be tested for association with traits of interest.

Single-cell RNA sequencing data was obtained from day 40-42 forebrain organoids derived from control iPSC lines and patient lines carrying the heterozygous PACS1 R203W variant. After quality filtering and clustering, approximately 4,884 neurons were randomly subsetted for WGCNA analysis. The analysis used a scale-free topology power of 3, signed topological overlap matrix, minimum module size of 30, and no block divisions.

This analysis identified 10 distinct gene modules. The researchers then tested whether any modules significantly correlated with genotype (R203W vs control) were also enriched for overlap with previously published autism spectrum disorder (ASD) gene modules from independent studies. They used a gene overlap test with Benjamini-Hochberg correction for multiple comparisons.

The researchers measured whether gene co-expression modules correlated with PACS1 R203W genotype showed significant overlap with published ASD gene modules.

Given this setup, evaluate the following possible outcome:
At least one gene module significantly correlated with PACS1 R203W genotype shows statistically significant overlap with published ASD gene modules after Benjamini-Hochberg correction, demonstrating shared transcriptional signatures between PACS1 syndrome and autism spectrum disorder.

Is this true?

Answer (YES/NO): YES